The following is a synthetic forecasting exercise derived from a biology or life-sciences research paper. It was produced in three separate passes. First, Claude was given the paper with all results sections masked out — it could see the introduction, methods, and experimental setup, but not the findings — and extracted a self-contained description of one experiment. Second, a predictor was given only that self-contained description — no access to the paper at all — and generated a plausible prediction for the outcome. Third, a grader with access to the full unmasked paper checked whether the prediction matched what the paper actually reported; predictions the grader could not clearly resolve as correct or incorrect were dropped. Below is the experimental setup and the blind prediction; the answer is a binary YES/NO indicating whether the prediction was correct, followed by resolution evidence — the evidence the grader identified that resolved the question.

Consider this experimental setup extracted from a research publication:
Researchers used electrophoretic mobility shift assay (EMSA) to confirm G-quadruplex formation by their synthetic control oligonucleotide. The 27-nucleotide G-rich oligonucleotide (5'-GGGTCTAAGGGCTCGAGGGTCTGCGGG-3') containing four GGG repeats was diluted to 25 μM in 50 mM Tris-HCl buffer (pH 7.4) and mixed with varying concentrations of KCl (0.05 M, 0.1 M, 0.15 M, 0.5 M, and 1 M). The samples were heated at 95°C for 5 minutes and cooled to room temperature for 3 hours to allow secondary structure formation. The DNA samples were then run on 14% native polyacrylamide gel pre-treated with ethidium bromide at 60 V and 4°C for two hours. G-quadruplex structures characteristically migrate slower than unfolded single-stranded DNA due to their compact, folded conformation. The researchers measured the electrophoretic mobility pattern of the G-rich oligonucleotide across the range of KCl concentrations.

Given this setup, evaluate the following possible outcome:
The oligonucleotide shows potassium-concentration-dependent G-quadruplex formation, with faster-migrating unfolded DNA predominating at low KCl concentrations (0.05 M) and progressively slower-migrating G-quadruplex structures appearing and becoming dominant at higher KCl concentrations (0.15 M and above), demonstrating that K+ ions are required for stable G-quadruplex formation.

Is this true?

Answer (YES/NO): NO